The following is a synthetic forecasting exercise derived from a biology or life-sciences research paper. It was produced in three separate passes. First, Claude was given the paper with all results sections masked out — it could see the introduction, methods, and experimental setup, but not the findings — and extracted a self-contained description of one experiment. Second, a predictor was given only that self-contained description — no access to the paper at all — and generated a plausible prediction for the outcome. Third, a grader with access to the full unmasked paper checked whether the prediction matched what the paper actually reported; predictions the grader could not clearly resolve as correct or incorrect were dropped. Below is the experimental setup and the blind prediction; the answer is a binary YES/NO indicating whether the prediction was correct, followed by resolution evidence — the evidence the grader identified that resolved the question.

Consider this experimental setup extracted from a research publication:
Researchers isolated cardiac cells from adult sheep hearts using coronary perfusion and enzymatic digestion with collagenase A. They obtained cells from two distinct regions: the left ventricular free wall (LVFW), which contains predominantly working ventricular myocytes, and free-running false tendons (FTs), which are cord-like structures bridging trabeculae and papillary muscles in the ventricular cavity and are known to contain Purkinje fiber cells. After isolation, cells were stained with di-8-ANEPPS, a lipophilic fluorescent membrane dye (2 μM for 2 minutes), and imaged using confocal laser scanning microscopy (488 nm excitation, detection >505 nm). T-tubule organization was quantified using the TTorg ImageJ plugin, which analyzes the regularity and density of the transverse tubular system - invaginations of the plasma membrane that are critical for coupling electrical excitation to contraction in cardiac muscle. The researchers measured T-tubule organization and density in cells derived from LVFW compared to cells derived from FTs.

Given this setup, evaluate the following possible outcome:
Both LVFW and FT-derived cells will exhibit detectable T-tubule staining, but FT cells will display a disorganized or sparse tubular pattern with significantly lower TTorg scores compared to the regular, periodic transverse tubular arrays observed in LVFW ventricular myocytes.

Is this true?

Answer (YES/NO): YES